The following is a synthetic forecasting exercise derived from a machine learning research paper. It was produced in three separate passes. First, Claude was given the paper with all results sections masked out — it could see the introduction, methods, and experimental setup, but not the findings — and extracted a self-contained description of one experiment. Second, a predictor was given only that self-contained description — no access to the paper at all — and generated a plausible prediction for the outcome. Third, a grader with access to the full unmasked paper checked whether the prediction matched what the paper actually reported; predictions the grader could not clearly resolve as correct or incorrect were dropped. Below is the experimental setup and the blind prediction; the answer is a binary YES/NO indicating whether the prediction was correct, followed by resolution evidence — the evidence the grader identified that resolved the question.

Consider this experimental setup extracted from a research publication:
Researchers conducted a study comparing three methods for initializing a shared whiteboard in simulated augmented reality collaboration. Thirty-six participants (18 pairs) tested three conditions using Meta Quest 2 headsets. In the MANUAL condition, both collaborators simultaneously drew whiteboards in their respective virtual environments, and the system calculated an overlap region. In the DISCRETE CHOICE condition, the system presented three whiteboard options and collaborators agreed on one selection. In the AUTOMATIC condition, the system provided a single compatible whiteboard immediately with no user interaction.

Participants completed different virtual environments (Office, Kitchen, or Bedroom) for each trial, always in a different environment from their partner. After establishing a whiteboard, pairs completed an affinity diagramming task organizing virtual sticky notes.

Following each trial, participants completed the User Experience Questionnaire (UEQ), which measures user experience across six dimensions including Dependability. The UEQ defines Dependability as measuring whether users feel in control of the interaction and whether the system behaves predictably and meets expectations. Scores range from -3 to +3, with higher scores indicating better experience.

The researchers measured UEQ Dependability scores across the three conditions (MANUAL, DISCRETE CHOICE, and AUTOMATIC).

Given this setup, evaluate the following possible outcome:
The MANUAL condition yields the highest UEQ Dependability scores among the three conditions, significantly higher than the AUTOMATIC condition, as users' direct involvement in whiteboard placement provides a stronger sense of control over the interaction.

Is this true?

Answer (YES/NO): NO